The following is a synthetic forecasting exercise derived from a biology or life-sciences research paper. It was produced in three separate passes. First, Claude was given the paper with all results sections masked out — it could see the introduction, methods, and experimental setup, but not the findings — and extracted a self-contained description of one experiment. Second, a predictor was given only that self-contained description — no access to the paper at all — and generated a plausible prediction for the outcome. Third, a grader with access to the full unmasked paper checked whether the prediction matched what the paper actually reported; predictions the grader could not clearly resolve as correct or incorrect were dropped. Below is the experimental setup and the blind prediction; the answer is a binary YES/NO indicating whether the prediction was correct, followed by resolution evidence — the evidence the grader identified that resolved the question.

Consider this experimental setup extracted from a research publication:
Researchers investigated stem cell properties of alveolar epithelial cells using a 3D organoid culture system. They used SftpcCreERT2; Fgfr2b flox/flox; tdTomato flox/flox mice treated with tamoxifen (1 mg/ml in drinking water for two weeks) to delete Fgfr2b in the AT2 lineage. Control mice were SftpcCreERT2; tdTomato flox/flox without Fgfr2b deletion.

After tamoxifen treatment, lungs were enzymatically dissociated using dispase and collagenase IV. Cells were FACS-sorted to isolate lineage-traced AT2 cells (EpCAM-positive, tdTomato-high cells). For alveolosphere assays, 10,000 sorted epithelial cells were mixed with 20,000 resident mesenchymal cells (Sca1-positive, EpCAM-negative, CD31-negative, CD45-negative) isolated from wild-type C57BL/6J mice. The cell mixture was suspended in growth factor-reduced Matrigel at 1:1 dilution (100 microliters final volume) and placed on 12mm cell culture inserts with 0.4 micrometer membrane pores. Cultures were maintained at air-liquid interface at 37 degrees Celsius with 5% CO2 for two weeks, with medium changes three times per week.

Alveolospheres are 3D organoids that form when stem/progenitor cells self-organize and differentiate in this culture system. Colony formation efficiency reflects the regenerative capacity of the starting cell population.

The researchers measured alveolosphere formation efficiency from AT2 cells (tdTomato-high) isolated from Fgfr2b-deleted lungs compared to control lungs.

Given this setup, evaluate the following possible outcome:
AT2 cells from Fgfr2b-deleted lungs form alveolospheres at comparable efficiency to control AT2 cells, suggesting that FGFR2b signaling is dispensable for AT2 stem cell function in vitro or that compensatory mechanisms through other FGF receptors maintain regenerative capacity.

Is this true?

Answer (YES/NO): NO